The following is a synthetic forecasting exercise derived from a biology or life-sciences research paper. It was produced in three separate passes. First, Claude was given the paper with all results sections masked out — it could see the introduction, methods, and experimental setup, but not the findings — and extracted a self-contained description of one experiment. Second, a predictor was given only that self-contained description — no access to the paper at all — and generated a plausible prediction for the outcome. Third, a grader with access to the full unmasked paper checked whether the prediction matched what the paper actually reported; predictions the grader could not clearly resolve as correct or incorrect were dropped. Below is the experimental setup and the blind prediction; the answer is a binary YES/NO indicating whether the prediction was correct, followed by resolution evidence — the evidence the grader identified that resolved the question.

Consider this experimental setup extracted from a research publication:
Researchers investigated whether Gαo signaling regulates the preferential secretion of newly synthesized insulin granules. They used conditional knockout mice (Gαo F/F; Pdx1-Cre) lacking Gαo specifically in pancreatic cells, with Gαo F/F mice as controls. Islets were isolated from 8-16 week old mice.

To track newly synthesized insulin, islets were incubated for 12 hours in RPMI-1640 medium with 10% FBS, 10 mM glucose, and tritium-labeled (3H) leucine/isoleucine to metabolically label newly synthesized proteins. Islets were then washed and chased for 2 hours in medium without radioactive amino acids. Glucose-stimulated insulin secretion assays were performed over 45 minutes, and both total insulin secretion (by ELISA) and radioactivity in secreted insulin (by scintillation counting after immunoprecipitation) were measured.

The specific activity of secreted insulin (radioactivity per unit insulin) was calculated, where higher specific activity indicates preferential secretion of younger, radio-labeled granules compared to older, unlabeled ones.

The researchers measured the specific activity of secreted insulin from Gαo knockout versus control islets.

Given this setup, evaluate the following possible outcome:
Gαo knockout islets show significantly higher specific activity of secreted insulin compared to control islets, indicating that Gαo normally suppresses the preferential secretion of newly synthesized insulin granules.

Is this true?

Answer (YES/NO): NO